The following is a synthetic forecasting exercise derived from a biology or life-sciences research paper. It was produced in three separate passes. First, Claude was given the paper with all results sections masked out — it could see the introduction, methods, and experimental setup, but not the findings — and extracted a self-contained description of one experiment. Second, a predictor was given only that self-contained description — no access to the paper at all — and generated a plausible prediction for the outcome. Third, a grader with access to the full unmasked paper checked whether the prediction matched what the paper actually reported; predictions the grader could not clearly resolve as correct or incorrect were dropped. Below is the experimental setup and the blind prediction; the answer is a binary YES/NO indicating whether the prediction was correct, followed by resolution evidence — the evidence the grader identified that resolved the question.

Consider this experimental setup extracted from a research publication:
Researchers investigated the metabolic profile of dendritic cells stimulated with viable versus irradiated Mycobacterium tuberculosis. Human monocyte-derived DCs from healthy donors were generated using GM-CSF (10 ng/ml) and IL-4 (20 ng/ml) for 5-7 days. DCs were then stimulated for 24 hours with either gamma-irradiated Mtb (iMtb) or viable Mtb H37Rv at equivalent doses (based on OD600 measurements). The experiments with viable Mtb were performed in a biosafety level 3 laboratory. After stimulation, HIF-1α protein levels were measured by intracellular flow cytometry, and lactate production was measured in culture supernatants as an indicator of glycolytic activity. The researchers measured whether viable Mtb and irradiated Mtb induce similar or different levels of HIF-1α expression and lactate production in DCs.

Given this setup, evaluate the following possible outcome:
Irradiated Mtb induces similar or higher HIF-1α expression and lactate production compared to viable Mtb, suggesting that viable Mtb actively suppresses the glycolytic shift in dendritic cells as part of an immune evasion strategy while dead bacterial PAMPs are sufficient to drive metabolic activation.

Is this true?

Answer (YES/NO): NO